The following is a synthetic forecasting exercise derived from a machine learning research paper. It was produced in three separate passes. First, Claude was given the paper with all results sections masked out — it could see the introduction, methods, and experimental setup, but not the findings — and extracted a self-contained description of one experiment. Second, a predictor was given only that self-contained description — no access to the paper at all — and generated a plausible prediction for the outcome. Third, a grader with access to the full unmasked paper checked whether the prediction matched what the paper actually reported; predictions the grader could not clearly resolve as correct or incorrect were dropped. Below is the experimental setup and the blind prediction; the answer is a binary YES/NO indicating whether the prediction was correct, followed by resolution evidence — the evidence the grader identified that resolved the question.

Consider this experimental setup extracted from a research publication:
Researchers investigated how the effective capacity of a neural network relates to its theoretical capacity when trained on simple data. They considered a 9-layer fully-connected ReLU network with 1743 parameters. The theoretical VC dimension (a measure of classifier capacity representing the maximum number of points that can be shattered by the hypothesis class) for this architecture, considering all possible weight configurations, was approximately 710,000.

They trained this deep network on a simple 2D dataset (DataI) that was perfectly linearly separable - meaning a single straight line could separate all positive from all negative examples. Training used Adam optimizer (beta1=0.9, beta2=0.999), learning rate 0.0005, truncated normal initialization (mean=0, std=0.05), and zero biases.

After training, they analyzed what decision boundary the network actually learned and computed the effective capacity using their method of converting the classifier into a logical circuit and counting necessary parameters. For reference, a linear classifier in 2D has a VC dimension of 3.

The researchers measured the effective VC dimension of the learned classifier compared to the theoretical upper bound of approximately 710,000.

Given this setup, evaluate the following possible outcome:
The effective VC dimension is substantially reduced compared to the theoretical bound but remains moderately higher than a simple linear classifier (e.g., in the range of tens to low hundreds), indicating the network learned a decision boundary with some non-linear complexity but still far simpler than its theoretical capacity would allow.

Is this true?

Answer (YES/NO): NO